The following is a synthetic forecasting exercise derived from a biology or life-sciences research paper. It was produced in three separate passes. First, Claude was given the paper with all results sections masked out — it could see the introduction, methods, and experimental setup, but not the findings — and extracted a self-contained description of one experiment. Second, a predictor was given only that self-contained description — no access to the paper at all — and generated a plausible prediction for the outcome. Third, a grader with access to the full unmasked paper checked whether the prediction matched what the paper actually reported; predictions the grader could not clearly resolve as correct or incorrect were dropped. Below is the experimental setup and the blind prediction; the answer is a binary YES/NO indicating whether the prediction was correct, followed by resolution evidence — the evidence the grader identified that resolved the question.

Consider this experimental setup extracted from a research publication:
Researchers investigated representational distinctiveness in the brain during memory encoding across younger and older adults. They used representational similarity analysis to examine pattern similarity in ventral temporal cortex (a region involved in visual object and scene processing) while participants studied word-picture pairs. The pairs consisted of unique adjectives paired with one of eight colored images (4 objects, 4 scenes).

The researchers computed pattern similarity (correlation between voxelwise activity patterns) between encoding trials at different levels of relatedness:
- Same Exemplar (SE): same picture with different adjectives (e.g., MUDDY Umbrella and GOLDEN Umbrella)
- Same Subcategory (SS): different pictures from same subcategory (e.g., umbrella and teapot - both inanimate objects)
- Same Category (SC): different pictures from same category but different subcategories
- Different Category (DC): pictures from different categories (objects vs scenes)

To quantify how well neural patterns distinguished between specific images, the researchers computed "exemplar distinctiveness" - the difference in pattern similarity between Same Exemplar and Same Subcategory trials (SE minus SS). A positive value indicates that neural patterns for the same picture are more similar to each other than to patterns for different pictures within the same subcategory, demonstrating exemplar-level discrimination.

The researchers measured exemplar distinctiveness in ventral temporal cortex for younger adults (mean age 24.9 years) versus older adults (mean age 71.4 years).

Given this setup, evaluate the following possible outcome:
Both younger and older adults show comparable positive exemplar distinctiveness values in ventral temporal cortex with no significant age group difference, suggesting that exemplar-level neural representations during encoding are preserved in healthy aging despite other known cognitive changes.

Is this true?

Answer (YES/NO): NO